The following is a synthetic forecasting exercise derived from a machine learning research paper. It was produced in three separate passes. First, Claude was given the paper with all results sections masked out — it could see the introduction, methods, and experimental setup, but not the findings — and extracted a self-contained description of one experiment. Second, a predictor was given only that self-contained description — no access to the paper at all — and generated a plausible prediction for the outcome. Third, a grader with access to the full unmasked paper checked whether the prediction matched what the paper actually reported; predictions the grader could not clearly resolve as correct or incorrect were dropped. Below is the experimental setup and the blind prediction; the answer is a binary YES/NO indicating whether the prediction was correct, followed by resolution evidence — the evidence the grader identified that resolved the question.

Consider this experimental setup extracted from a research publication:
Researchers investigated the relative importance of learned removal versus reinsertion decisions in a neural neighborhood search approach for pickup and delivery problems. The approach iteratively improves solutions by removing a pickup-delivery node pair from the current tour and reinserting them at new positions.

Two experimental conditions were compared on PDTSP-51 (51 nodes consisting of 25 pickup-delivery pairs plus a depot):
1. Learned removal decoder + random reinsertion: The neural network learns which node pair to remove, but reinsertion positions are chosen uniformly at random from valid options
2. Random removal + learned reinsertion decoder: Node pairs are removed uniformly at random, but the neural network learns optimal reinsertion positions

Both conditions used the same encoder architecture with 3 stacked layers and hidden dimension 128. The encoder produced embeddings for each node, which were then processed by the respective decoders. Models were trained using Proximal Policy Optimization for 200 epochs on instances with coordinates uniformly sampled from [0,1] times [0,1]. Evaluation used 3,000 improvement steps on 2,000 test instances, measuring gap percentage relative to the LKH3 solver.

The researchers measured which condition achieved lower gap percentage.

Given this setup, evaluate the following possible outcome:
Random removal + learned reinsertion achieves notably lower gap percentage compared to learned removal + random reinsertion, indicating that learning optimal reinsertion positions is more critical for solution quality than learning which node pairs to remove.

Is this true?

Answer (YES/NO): YES